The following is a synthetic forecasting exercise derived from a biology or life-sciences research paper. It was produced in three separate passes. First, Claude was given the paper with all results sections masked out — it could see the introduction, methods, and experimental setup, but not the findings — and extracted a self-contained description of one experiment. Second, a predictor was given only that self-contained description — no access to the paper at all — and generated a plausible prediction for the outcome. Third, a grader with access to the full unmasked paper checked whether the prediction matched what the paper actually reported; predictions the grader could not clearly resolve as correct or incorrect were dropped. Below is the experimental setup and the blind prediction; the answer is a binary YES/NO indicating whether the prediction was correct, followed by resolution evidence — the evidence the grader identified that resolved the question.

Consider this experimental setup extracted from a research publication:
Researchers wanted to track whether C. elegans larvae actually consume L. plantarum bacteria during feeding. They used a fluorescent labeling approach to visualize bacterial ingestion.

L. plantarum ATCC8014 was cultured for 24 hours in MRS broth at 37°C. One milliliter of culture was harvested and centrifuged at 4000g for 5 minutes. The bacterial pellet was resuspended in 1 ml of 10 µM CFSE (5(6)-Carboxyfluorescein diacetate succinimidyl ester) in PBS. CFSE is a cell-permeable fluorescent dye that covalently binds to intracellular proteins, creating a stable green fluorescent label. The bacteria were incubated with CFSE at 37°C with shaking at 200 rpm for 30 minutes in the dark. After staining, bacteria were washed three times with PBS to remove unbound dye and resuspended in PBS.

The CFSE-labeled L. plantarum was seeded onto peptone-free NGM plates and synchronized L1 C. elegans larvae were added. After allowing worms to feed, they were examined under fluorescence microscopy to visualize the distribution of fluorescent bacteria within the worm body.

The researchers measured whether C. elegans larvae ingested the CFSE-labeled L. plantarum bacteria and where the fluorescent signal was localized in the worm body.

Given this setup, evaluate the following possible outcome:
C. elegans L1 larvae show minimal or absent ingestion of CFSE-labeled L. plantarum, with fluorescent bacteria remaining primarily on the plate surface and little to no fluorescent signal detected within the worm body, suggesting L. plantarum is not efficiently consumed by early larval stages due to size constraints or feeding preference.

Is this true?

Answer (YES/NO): NO